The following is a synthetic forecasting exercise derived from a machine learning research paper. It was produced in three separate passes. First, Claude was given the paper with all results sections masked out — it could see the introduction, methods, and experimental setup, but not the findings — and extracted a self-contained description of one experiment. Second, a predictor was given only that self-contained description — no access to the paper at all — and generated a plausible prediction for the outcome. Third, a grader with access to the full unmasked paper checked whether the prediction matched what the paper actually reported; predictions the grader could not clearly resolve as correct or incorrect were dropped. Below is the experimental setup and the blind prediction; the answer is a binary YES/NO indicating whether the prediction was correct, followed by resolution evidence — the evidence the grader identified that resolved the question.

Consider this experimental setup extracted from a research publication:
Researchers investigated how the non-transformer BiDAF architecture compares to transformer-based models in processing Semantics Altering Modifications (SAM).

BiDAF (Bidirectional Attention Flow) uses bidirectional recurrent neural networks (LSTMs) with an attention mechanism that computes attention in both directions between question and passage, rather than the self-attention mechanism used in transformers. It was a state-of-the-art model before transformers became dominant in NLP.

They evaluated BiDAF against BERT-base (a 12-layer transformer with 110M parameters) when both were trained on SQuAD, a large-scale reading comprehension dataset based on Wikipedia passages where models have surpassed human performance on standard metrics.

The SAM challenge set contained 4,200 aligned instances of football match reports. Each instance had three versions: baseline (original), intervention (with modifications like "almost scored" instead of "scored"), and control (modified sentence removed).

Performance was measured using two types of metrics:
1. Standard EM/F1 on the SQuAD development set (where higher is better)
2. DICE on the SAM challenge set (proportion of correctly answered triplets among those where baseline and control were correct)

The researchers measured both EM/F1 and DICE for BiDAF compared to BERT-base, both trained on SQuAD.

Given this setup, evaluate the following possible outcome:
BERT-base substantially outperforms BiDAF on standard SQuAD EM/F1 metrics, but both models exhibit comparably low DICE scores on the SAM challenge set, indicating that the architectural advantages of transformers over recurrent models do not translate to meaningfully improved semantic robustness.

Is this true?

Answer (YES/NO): YES